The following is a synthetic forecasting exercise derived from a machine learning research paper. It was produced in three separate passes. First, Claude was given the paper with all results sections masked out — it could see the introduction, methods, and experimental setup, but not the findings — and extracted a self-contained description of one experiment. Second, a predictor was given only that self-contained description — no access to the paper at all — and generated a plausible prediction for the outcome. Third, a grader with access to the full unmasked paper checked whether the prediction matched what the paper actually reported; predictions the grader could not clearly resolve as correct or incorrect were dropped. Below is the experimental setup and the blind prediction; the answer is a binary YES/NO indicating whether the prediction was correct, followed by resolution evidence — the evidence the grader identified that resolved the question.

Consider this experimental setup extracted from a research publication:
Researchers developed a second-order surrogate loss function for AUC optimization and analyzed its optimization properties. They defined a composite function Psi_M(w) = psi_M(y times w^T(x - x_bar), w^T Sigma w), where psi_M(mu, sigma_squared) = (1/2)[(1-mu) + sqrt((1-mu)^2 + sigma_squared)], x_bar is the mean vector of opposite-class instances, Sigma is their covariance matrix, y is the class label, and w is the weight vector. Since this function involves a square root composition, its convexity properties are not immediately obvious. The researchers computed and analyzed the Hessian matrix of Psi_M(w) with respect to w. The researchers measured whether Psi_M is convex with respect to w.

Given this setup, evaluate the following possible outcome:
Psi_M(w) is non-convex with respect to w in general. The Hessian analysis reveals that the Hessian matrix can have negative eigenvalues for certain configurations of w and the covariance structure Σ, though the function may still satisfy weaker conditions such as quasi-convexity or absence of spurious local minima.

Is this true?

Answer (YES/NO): NO